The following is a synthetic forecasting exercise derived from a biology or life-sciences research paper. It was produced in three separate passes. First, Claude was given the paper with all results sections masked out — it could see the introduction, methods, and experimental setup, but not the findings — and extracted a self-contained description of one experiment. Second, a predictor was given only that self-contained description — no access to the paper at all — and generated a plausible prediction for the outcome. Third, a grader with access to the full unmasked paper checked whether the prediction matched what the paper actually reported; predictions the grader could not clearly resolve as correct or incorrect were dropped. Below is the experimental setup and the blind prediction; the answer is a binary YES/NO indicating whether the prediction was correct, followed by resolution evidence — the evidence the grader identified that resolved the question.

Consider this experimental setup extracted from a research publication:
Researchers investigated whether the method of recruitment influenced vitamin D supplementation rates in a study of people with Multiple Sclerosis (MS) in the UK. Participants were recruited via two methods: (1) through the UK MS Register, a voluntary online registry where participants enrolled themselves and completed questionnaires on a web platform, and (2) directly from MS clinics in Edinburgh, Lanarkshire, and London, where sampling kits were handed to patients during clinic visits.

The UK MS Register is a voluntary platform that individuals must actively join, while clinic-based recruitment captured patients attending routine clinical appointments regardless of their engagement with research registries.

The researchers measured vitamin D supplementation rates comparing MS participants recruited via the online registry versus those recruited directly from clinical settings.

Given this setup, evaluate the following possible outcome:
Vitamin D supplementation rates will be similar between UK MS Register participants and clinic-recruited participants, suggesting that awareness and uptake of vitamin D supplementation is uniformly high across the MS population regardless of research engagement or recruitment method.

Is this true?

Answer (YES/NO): YES